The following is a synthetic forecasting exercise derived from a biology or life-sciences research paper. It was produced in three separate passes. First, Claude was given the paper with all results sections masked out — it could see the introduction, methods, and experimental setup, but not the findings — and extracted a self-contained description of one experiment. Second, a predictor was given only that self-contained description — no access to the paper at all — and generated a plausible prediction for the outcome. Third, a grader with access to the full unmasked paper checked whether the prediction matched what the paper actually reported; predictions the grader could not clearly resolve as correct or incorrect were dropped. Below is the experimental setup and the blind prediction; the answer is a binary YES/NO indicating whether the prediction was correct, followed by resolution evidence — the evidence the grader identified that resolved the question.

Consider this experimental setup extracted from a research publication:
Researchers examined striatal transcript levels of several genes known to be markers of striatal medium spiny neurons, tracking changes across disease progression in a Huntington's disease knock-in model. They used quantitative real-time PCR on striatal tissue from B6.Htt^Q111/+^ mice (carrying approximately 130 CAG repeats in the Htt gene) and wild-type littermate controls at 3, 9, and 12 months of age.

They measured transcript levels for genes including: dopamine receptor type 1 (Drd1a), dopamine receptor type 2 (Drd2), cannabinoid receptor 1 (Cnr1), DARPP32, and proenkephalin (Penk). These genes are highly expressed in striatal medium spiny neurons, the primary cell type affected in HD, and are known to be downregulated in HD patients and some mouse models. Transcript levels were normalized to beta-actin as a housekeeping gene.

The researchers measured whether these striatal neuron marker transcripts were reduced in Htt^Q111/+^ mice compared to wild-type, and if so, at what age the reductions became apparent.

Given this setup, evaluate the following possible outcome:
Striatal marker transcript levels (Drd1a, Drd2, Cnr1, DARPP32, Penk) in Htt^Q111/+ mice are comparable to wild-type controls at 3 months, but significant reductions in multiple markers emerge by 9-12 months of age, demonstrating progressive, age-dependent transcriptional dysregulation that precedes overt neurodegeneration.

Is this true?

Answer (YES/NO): YES